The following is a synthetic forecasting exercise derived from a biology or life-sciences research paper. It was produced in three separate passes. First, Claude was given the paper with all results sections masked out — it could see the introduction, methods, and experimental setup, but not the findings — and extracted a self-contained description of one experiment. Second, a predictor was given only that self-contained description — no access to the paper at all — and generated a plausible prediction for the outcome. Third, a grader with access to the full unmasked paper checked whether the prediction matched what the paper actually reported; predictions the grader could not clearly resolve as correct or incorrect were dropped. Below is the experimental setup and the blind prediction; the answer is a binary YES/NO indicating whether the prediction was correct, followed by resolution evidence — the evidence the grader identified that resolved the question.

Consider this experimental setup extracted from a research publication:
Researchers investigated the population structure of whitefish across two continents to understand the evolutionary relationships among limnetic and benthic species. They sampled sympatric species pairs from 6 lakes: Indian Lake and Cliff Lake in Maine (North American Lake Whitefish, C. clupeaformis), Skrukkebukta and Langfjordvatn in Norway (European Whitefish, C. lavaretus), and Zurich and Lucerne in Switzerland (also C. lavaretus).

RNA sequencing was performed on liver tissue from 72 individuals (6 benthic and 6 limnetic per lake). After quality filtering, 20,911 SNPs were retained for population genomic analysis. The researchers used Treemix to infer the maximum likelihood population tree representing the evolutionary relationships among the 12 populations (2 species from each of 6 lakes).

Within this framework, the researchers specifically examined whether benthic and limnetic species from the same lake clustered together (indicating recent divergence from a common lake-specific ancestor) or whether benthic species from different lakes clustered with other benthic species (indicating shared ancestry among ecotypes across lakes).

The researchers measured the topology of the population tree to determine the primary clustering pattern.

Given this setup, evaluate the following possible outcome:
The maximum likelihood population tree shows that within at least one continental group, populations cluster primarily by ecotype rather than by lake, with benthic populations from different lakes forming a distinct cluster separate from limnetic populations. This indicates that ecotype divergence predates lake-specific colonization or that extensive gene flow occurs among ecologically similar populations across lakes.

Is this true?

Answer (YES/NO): NO